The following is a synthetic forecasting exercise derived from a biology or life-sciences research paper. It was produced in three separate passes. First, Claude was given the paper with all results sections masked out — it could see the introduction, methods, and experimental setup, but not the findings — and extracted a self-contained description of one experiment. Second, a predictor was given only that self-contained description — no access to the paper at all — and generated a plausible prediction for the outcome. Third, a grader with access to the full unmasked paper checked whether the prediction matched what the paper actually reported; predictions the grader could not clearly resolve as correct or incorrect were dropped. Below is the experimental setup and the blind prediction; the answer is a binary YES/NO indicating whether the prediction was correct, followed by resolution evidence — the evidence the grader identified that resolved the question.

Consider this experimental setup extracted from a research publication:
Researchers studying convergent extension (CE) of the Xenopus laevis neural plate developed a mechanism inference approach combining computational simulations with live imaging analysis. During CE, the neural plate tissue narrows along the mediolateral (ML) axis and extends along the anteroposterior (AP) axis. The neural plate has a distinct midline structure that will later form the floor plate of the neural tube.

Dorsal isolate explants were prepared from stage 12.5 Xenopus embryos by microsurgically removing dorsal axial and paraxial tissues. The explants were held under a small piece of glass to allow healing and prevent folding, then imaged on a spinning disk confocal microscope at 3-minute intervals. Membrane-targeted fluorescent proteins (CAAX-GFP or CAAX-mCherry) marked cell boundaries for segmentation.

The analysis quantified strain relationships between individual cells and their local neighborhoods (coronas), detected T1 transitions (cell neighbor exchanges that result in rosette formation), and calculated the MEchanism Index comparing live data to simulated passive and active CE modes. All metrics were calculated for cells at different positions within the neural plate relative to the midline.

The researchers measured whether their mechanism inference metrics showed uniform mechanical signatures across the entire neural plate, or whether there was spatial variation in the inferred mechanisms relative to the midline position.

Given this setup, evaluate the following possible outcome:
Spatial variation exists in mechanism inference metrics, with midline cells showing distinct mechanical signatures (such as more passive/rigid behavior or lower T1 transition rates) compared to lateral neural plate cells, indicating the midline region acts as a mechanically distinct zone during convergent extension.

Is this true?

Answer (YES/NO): NO